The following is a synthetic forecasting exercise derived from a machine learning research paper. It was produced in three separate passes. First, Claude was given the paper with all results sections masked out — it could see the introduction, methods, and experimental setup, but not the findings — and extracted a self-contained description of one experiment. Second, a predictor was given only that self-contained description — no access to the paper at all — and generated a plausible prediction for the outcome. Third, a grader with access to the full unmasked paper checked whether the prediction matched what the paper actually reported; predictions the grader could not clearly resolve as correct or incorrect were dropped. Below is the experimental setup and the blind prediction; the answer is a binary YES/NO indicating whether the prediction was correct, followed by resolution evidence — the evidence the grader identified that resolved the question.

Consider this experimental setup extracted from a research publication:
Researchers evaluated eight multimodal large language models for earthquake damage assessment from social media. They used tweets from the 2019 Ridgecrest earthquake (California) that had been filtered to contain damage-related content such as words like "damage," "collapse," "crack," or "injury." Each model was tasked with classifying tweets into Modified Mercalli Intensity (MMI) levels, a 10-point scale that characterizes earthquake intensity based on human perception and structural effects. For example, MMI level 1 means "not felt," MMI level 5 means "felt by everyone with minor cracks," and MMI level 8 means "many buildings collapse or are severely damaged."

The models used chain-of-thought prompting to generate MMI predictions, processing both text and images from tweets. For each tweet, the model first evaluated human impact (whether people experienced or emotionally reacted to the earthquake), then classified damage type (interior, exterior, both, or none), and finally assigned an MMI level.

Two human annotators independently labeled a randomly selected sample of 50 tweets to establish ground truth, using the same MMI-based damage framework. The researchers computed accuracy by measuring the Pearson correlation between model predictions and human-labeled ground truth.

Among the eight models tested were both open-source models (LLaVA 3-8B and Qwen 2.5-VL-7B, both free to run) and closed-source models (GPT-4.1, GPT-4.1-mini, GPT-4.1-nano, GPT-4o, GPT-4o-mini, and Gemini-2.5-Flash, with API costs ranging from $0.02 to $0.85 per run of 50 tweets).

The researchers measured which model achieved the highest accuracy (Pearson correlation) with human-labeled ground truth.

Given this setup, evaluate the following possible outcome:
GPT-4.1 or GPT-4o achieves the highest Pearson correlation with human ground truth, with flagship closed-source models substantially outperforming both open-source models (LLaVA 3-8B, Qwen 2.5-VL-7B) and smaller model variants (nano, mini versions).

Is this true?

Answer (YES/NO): NO